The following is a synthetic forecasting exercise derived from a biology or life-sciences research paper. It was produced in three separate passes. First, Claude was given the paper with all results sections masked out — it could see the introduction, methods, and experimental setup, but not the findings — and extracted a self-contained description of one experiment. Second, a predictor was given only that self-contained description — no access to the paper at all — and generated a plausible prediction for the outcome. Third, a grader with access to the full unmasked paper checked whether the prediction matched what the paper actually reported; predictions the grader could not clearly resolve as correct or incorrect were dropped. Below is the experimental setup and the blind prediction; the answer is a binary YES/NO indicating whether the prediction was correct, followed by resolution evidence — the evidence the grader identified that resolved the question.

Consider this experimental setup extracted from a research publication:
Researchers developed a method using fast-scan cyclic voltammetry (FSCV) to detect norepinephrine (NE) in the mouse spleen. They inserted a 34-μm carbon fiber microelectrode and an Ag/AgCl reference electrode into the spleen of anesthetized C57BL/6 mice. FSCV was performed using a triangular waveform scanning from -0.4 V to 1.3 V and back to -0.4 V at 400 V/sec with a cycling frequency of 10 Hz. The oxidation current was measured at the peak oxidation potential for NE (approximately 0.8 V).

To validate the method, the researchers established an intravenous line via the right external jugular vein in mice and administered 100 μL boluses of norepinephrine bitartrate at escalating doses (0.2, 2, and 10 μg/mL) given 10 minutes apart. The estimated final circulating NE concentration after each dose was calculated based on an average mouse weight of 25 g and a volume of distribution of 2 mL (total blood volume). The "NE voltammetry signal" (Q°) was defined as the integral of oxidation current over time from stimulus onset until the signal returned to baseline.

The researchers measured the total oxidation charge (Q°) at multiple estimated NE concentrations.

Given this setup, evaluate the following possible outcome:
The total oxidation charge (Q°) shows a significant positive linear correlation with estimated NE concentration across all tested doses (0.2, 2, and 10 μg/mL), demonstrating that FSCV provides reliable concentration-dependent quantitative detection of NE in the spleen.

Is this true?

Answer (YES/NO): YES